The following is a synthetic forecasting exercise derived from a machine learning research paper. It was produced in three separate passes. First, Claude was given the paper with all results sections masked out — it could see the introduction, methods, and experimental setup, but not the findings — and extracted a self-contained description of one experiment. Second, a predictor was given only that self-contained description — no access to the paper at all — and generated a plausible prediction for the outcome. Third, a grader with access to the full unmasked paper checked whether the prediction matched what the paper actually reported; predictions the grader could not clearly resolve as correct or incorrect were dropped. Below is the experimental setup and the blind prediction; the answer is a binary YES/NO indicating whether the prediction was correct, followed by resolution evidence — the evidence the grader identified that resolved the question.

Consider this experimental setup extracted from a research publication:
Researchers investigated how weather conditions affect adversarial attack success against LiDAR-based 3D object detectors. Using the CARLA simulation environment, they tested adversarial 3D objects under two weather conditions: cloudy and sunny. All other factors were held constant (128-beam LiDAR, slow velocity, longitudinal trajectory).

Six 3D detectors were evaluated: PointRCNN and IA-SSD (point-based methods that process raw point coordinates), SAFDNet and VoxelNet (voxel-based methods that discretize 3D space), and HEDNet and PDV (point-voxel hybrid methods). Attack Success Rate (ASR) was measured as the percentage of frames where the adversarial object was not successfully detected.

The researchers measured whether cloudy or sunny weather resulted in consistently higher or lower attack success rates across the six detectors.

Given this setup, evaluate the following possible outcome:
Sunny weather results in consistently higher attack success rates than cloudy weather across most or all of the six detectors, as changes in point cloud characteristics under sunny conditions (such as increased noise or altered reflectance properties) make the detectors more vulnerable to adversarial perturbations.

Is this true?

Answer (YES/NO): NO